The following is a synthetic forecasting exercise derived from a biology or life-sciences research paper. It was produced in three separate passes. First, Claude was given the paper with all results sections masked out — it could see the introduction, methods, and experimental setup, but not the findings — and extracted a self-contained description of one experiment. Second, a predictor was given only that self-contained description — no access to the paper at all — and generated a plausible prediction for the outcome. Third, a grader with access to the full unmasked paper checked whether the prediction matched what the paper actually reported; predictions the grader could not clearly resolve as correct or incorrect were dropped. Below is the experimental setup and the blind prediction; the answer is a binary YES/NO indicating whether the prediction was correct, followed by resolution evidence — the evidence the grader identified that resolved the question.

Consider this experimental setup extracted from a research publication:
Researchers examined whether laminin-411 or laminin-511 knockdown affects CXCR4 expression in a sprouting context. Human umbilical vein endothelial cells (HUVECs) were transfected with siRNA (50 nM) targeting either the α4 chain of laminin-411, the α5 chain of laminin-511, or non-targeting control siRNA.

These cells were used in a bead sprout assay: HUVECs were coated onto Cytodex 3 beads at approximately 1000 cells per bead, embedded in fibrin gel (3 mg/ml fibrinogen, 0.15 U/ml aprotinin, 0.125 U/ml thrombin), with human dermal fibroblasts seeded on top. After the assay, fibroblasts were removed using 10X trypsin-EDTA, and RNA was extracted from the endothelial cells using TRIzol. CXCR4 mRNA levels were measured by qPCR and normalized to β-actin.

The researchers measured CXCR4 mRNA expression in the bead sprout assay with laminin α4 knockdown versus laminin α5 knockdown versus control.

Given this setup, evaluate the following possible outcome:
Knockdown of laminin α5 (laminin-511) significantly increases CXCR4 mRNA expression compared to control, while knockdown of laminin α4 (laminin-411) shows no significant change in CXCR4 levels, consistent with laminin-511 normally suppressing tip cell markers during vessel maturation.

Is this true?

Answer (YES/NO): NO